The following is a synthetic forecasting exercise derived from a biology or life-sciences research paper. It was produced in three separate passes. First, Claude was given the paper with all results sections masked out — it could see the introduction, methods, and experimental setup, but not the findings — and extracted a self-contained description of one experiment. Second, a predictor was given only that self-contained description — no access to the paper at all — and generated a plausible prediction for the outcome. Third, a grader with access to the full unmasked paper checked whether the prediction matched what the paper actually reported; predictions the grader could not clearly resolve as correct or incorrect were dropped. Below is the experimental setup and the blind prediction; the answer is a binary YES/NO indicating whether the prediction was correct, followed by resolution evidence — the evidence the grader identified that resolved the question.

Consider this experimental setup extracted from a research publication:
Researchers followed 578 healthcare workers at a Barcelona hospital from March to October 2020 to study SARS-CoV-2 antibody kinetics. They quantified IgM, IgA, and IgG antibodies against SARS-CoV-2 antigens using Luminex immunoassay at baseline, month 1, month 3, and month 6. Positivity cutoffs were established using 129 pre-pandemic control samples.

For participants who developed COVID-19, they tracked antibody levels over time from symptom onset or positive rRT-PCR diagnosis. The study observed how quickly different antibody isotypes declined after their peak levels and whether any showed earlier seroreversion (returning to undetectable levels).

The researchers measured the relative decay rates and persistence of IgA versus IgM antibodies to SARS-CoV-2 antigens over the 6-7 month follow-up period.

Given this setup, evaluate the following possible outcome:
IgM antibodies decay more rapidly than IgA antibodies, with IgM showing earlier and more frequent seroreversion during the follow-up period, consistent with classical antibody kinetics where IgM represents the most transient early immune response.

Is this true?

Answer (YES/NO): YES